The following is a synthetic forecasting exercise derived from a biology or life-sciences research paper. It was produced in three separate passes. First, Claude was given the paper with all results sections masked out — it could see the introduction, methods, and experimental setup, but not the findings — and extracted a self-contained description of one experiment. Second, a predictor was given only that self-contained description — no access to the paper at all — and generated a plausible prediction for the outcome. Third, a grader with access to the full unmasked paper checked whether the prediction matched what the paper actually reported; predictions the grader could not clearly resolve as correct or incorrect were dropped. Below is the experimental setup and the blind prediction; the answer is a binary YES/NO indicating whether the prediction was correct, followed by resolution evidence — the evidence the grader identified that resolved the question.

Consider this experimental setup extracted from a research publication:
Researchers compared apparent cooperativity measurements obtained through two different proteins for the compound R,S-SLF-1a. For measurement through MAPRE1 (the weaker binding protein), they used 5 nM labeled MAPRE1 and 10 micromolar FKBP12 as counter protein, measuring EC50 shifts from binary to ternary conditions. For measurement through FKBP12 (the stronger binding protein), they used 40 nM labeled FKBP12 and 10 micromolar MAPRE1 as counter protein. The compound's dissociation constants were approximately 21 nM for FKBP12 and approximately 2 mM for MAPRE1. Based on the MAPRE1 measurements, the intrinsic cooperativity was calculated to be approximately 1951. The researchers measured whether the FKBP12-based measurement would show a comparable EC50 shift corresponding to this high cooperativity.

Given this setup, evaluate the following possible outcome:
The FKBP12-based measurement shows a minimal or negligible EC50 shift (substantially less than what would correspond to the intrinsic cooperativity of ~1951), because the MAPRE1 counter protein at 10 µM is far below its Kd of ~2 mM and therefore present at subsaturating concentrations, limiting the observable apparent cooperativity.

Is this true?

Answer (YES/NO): NO